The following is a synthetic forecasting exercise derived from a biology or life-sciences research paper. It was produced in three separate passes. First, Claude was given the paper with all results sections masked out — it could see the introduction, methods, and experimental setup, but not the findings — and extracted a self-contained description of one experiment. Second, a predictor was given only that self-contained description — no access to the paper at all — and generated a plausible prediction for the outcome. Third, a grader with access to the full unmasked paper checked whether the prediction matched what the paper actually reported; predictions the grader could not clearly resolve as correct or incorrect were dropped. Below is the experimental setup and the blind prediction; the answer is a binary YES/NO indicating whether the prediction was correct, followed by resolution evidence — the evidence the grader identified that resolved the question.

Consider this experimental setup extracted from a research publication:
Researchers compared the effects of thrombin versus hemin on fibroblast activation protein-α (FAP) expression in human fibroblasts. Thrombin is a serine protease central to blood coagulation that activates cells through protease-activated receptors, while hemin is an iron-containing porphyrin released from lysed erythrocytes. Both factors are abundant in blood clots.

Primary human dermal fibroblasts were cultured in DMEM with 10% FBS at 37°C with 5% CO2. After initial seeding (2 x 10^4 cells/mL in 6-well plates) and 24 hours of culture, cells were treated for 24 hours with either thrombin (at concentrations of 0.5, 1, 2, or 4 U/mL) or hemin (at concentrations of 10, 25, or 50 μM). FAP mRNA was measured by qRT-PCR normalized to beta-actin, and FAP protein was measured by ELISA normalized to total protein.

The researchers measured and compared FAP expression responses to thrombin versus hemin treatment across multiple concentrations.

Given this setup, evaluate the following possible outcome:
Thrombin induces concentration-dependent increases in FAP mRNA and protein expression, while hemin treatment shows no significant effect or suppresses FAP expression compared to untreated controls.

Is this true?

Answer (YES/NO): NO